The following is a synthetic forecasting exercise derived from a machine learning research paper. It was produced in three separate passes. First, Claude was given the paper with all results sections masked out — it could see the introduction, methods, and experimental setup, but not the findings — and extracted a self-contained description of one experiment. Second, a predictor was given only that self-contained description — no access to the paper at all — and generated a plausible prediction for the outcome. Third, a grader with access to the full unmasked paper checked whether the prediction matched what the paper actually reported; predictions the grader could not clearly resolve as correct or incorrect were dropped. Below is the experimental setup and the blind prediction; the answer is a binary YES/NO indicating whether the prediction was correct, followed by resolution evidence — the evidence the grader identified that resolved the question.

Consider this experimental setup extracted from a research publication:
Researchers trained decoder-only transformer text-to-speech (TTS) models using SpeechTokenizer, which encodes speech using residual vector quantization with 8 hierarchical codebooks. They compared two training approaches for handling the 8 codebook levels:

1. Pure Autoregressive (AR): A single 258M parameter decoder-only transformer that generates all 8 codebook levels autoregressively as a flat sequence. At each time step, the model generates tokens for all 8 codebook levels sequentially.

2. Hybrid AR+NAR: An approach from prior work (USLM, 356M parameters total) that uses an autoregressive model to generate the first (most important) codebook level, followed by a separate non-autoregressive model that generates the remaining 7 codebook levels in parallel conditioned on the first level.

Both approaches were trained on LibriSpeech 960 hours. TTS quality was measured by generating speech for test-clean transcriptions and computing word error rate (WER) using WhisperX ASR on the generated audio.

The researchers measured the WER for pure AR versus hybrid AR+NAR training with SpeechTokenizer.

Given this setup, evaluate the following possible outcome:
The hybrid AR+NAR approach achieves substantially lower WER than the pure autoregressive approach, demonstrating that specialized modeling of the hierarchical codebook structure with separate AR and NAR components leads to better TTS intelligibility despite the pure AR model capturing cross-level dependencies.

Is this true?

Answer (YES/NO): YES